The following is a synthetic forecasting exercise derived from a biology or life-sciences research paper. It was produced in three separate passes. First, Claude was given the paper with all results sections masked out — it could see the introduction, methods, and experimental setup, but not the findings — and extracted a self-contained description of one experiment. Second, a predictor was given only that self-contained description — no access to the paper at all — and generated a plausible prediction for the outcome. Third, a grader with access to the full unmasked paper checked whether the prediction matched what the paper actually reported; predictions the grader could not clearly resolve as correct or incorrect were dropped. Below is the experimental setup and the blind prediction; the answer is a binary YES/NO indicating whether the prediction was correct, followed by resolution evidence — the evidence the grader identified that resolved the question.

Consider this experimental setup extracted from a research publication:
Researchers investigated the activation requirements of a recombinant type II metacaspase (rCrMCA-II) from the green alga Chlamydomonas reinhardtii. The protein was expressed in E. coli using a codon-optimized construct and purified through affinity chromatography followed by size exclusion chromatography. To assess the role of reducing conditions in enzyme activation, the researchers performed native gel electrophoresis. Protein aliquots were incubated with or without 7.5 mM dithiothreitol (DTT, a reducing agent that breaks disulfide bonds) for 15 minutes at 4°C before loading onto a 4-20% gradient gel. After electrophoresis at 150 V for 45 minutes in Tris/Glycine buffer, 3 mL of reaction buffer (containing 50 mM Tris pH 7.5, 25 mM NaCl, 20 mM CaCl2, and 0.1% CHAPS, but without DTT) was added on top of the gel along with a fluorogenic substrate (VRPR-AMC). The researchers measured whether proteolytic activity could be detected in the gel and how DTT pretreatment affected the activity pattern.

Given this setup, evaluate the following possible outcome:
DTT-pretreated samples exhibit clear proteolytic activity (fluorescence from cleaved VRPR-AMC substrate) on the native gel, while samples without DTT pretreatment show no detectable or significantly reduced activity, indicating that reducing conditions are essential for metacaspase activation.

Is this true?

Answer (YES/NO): NO